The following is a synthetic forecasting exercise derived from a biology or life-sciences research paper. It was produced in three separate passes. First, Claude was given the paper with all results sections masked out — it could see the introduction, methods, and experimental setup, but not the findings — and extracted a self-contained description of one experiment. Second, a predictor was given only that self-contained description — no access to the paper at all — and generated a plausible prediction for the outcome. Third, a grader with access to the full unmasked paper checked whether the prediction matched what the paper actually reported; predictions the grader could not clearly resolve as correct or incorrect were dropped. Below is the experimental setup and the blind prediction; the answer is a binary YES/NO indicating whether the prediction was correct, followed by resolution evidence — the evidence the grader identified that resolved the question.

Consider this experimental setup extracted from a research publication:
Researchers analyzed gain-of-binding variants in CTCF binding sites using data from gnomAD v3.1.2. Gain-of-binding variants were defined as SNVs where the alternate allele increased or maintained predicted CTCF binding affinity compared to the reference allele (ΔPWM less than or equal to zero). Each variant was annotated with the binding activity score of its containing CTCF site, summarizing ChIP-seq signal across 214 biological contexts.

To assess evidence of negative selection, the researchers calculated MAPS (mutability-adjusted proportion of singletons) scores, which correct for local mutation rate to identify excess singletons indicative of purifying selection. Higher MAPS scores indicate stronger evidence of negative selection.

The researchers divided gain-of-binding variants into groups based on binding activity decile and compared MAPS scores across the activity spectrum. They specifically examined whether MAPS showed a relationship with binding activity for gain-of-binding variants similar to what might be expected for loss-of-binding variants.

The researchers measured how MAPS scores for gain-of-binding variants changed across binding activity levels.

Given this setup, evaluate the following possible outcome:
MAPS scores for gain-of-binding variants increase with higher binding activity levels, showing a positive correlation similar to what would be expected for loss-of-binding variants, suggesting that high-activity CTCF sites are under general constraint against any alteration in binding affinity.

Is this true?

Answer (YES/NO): YES